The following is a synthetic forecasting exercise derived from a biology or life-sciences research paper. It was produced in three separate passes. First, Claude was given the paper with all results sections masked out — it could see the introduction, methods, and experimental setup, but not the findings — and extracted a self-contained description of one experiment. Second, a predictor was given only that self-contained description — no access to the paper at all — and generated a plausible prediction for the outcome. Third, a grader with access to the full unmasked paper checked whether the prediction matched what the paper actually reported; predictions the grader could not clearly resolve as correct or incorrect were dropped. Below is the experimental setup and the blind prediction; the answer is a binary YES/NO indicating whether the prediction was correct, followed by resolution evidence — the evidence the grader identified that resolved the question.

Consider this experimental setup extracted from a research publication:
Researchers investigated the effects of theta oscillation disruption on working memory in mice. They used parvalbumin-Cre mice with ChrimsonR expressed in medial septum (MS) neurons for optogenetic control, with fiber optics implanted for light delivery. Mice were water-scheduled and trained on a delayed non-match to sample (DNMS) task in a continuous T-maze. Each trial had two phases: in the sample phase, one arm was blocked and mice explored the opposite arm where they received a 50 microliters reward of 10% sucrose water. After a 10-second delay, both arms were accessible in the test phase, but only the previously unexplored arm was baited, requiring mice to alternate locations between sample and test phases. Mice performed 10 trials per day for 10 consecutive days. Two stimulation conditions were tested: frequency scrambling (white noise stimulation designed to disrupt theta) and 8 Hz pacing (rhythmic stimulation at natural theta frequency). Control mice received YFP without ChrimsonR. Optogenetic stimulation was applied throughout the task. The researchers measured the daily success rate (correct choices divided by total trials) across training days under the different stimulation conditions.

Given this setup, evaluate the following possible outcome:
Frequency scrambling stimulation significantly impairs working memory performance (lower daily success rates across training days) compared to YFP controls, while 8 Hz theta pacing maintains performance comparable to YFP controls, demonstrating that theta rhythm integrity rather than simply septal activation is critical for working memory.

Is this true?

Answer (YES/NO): NO